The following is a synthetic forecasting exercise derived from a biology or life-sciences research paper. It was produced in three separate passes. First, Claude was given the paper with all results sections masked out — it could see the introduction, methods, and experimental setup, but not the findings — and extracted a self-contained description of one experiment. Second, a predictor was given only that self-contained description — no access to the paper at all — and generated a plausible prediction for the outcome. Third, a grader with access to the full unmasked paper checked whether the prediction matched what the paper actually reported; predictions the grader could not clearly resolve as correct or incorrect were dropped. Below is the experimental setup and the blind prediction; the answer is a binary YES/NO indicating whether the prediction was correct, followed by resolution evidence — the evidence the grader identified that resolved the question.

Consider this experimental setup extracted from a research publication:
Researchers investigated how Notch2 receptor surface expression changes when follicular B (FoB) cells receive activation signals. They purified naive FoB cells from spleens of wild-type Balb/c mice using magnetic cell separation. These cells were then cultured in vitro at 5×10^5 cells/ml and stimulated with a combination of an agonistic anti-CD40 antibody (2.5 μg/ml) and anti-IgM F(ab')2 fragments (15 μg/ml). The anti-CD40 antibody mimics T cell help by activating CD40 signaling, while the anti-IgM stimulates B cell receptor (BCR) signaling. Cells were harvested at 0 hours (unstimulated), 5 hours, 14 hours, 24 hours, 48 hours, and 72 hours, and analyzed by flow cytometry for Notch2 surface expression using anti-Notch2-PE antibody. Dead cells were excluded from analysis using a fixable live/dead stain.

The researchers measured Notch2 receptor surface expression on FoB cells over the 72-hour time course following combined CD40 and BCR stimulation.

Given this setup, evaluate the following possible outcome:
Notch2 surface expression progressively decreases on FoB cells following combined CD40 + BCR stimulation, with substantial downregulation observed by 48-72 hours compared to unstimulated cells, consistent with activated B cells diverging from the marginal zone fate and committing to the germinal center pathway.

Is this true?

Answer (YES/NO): NO